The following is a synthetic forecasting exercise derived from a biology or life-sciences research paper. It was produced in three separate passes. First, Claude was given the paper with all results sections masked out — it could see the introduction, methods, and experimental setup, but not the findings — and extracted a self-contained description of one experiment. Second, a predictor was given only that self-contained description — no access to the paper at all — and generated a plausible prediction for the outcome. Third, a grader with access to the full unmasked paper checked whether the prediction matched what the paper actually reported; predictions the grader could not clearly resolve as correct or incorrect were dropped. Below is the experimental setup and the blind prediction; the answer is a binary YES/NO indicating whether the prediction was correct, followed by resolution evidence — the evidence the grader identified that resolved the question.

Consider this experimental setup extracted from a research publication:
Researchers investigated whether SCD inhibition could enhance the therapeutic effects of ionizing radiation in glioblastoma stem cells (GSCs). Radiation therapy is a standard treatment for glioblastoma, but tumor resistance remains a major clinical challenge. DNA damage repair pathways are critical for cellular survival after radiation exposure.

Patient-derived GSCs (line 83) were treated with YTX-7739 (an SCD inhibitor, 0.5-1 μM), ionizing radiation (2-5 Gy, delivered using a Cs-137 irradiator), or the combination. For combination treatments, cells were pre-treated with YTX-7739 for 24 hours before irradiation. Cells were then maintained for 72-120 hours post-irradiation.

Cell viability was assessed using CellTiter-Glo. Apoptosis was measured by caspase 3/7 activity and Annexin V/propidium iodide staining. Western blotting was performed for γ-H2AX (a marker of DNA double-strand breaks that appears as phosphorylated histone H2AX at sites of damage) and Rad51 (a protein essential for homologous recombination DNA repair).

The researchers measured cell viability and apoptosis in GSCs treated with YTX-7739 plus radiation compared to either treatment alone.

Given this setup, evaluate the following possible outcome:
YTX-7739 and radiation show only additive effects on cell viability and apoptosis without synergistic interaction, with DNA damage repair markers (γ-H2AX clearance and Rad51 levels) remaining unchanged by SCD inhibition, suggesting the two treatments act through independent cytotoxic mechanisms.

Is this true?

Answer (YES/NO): NO